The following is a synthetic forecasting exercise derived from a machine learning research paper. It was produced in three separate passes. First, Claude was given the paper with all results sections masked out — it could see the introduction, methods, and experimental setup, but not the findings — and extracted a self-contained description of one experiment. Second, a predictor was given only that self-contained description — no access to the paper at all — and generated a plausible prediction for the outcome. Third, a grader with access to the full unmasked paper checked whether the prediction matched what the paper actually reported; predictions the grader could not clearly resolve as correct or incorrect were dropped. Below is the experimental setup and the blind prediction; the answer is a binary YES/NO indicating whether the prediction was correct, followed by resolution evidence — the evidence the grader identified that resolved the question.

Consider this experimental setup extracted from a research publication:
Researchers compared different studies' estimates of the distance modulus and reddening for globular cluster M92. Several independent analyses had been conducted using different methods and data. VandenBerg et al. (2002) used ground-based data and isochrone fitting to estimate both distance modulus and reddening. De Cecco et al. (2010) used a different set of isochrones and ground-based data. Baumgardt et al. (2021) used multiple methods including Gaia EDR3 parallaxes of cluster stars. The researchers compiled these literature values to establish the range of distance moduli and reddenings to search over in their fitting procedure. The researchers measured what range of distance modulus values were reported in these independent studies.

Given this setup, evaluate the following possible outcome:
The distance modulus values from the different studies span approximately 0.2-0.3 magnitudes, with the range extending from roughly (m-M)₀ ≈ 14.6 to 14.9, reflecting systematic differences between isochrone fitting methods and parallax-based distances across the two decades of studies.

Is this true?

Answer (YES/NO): NO